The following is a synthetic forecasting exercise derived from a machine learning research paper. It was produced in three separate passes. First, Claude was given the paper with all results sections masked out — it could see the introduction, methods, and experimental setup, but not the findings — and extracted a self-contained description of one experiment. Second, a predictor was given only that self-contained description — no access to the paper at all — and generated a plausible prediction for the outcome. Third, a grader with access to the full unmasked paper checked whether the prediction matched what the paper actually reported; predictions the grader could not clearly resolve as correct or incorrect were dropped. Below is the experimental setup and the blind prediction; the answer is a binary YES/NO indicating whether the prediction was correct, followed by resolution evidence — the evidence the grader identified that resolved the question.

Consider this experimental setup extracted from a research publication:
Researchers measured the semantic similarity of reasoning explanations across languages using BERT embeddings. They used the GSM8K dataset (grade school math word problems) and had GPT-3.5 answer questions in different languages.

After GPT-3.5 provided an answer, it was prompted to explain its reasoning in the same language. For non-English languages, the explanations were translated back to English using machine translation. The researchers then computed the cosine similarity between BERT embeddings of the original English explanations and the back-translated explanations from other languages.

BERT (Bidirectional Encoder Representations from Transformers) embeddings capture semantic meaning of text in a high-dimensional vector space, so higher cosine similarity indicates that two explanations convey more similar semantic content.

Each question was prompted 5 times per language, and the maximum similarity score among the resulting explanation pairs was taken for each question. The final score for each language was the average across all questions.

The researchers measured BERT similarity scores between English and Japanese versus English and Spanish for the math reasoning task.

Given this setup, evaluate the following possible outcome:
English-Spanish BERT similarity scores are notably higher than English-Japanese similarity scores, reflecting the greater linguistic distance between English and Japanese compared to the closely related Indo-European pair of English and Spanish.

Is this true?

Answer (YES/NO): NO